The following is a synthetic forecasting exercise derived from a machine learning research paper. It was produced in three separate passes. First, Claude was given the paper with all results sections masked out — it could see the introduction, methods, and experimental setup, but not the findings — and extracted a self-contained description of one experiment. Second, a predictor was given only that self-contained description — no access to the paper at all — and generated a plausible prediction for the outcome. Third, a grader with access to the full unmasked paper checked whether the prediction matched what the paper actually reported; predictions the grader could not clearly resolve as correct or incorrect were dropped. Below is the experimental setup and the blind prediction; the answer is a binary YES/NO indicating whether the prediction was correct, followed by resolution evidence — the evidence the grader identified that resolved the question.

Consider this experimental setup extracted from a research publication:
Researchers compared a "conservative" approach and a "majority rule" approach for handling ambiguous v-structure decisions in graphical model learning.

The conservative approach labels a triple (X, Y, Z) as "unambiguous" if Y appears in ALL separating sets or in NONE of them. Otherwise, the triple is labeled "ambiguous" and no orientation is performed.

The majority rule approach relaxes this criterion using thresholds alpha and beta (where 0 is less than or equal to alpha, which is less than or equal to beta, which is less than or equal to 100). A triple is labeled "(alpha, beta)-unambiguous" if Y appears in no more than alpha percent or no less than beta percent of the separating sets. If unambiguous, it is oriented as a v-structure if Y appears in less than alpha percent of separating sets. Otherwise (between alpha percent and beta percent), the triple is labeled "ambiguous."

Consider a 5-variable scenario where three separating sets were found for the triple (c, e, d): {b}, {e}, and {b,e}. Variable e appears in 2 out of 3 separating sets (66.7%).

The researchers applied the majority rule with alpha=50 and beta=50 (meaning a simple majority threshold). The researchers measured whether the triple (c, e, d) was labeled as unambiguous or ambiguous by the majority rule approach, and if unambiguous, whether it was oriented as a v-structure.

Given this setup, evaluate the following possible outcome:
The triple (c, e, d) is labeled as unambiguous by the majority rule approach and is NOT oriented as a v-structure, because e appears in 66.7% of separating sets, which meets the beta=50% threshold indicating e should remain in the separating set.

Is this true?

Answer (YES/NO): YES